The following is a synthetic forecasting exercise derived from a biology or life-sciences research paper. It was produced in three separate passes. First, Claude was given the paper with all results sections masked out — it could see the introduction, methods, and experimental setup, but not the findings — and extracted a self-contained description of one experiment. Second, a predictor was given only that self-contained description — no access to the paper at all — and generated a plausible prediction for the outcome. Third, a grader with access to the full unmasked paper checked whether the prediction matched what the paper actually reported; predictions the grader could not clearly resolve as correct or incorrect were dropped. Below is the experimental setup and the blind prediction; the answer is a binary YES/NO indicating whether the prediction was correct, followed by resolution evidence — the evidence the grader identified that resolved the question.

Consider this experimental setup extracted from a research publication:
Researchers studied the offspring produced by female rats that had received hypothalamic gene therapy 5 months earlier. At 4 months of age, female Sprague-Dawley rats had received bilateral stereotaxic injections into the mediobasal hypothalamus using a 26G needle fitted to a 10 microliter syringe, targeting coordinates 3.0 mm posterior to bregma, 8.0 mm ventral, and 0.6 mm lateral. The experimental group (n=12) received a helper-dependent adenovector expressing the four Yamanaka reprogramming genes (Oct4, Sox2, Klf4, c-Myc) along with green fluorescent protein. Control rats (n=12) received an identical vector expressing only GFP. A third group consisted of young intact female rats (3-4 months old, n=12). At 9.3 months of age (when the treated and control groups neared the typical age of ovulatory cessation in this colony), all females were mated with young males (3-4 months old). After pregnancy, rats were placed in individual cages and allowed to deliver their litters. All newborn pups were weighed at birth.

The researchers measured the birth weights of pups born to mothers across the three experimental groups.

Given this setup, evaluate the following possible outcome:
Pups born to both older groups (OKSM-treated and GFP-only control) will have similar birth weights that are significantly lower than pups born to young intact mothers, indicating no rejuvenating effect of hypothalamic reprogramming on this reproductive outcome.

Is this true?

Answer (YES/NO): NO